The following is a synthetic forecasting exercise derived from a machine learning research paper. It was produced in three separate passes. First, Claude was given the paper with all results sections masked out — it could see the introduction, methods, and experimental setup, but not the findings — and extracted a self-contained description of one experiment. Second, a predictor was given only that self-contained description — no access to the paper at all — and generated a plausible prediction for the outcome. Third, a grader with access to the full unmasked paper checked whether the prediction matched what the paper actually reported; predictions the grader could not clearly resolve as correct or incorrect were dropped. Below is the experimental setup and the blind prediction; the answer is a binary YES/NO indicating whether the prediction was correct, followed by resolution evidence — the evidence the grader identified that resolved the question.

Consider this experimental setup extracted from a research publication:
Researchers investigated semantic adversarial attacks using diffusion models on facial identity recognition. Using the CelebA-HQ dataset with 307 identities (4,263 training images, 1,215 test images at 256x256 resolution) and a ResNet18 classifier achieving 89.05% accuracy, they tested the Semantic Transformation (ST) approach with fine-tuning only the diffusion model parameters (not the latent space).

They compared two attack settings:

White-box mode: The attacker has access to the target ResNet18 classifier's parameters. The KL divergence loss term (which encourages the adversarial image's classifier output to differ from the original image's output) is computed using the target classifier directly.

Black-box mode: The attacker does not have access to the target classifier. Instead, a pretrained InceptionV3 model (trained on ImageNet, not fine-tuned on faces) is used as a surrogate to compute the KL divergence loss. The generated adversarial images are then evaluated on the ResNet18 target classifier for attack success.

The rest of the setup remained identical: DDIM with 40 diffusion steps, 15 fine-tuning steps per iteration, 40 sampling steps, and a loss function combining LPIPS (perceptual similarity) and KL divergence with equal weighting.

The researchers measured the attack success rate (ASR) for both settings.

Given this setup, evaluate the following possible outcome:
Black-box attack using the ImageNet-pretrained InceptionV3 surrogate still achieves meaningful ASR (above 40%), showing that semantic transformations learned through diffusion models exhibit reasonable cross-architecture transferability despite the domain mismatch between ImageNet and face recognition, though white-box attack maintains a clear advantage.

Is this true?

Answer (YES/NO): NO